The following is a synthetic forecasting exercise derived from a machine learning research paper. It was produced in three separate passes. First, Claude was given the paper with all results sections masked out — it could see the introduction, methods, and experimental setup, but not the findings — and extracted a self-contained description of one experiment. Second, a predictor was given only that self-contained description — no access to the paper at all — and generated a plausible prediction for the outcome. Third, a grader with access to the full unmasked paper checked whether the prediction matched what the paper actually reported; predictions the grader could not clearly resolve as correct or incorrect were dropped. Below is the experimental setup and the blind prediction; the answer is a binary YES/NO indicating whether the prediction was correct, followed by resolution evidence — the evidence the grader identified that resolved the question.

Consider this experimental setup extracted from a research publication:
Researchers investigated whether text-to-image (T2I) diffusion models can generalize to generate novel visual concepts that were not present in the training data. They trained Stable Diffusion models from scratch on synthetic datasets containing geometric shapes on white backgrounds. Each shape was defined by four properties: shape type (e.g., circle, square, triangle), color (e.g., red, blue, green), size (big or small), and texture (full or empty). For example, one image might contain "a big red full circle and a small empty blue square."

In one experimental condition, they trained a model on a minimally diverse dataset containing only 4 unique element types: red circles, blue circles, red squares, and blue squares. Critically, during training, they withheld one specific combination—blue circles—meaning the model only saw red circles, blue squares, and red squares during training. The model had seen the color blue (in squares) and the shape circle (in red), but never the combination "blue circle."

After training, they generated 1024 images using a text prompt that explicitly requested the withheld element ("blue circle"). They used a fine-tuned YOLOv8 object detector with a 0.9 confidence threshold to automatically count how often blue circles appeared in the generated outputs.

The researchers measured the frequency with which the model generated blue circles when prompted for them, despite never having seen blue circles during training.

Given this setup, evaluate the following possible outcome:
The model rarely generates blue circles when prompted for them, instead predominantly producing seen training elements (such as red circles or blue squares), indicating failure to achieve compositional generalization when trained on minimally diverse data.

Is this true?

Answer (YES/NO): YES